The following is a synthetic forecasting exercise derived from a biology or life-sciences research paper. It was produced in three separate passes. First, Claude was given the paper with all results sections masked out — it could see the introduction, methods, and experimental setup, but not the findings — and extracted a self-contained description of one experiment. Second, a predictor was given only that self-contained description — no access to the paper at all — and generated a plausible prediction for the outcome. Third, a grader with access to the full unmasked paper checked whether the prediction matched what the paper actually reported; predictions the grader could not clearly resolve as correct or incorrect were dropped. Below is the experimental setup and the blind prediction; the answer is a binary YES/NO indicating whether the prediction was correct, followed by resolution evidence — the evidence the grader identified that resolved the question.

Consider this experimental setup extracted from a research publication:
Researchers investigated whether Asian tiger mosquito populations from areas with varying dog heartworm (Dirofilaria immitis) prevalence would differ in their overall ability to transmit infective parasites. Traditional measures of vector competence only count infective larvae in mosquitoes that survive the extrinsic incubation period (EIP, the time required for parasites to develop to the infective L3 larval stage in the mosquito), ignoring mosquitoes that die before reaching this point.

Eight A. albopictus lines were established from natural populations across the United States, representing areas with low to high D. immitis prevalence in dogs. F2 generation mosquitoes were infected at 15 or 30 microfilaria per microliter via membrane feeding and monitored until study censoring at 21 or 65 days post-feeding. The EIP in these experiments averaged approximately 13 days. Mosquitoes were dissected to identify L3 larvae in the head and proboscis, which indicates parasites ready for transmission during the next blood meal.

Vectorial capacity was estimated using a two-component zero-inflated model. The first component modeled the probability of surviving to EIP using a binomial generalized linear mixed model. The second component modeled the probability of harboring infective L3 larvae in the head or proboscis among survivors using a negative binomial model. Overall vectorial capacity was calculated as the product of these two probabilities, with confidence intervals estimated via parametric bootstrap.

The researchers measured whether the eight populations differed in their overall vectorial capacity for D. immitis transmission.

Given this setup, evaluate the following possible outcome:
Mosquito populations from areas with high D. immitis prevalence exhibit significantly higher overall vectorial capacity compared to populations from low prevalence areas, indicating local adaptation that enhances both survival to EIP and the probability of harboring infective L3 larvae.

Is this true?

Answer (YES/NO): YES